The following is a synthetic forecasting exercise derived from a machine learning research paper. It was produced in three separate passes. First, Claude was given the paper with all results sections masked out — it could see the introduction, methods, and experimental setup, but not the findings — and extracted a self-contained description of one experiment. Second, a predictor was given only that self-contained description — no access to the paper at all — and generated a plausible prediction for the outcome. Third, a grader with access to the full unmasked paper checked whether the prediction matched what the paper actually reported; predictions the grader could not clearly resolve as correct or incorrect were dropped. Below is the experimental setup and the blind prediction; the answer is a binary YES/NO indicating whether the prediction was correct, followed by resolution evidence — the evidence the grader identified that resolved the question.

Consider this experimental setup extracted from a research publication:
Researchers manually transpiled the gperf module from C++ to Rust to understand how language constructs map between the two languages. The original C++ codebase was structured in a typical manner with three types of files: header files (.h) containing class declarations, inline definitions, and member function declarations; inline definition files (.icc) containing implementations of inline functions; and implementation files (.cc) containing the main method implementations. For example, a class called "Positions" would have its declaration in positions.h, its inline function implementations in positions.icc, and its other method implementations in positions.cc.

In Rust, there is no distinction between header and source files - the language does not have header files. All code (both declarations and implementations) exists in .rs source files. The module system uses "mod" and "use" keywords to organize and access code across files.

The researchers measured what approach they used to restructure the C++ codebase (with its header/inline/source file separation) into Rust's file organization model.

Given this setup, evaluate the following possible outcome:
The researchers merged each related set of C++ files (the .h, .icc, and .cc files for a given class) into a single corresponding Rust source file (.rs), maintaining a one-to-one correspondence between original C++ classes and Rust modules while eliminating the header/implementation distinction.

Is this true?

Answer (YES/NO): YES